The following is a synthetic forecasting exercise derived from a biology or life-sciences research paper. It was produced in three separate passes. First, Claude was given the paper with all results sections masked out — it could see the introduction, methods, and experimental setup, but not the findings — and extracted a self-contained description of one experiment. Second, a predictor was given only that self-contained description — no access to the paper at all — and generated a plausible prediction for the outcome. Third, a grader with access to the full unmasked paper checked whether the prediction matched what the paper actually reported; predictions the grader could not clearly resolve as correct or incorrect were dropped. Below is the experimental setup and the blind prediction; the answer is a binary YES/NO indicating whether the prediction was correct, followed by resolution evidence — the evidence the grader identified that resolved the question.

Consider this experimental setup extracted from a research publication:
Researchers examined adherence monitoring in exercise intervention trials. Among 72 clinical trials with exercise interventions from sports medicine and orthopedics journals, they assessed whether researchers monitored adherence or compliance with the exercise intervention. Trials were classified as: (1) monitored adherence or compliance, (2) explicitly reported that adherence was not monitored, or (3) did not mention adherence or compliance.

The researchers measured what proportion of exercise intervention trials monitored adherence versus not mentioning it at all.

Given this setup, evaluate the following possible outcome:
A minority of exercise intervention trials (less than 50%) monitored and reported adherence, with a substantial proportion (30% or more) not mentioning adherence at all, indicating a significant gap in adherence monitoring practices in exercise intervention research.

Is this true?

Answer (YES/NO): NO